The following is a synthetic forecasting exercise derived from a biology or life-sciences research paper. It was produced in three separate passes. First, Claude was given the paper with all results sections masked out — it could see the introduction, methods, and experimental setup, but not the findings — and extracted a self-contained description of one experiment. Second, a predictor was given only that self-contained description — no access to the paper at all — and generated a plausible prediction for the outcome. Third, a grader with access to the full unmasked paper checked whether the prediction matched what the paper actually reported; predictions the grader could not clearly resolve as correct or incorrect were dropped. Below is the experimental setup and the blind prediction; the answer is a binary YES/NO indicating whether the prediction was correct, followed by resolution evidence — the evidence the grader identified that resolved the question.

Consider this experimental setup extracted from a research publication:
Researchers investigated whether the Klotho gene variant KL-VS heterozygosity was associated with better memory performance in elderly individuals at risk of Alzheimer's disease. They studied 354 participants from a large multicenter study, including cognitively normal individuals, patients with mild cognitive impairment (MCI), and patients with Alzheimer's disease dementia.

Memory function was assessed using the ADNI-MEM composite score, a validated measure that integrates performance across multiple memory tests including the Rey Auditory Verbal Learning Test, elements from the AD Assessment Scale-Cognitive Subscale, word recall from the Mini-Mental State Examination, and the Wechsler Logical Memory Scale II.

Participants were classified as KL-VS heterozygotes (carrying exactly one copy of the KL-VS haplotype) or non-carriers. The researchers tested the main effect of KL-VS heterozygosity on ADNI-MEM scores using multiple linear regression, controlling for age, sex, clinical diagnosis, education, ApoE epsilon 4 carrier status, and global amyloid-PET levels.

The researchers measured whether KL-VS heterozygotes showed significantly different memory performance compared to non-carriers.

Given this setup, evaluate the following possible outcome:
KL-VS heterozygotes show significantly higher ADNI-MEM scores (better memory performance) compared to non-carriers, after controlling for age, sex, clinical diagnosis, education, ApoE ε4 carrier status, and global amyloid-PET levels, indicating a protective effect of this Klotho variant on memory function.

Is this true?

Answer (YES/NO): YES